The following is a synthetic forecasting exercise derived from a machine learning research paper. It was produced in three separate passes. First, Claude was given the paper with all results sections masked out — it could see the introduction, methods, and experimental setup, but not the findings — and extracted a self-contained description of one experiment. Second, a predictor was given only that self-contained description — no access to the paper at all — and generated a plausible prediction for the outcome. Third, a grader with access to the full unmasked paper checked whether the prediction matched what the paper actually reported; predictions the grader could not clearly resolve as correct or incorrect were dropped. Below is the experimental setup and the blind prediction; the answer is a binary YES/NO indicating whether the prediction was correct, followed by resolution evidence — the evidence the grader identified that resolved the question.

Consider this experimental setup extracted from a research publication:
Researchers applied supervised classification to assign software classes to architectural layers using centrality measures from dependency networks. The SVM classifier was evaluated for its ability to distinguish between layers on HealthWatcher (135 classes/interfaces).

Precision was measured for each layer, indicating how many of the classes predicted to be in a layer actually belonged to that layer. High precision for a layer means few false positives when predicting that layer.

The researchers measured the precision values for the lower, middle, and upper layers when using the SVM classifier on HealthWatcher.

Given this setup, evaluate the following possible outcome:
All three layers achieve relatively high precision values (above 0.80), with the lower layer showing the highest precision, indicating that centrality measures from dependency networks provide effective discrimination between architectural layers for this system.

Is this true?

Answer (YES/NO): NO